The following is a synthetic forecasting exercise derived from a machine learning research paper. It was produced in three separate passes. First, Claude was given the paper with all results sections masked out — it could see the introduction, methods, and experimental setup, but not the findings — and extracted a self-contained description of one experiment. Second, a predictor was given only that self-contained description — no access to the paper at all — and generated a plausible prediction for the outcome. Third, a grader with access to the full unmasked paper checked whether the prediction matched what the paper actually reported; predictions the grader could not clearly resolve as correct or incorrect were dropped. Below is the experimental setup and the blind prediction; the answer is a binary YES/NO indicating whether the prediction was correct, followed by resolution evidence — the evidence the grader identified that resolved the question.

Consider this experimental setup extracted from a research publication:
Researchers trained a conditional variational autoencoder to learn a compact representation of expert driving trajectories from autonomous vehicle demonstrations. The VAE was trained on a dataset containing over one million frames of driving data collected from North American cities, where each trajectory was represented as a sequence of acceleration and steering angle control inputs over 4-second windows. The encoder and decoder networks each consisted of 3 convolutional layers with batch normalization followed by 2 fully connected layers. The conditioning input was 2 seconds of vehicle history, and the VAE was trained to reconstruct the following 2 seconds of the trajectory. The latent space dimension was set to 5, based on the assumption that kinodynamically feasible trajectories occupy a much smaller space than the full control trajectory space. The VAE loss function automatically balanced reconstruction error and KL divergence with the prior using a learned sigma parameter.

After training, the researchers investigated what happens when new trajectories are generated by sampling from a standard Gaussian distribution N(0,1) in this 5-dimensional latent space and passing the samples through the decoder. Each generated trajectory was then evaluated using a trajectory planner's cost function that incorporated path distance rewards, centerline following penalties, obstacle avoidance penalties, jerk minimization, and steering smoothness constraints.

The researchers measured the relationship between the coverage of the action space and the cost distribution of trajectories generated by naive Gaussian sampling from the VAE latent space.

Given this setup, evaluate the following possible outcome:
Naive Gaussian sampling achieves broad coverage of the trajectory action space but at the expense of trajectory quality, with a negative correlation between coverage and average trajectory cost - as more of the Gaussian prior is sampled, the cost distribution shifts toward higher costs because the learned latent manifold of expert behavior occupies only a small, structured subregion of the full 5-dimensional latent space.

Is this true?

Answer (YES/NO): NO